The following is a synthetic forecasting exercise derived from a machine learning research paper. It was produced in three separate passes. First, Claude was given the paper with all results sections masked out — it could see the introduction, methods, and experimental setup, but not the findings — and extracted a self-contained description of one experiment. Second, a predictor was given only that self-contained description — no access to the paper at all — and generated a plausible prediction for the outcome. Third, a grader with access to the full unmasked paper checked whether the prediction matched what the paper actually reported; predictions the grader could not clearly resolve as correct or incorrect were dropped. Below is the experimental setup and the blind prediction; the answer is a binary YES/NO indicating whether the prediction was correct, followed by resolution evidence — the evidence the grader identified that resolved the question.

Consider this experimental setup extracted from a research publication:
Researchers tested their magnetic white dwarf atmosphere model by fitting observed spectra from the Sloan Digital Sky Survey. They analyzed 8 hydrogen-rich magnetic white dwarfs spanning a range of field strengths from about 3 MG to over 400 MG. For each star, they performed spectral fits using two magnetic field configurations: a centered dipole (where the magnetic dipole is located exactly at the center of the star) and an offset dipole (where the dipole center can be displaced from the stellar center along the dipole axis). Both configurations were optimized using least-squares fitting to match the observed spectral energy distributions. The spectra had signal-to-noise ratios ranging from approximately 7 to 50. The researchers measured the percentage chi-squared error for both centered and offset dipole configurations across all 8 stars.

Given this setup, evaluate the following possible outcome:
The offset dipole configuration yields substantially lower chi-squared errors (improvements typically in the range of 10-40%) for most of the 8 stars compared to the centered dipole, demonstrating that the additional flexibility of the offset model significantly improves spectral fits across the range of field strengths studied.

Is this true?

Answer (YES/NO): NO